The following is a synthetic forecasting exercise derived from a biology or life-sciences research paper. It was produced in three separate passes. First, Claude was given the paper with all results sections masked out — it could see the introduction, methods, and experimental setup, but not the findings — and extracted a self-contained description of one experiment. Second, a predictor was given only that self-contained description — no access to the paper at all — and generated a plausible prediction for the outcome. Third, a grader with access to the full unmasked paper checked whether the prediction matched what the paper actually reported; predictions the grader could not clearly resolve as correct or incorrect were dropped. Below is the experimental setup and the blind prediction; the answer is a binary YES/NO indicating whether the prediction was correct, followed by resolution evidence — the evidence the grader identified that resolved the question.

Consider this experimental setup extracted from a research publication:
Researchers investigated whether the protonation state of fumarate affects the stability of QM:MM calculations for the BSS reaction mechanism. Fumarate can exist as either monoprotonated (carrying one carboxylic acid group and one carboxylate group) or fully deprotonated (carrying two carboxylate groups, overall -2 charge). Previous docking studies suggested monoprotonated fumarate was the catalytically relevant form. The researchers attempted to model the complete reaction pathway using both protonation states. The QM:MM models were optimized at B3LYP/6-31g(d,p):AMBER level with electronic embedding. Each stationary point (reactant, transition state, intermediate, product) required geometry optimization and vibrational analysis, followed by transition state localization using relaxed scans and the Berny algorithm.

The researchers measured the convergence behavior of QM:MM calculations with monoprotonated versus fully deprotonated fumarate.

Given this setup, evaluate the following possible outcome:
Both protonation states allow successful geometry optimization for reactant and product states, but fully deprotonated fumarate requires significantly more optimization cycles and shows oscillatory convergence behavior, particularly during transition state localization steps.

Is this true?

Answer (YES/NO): NO